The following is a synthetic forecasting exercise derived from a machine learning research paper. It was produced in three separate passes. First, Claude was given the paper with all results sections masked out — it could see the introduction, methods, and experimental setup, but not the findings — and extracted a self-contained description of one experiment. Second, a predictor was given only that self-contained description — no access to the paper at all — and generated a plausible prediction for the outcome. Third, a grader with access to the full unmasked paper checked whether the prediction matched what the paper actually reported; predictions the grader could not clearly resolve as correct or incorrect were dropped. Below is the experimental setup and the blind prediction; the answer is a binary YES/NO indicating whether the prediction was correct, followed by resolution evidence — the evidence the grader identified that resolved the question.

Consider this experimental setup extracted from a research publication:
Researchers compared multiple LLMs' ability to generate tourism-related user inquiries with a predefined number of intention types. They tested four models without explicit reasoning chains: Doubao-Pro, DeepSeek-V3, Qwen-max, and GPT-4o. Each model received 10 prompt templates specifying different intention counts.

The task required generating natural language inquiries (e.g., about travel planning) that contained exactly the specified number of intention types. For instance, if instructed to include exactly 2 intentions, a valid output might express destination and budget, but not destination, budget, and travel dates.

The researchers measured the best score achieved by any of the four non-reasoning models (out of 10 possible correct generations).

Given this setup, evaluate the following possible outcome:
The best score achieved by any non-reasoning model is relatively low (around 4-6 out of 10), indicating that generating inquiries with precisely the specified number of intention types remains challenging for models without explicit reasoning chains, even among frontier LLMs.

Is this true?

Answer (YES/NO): NO